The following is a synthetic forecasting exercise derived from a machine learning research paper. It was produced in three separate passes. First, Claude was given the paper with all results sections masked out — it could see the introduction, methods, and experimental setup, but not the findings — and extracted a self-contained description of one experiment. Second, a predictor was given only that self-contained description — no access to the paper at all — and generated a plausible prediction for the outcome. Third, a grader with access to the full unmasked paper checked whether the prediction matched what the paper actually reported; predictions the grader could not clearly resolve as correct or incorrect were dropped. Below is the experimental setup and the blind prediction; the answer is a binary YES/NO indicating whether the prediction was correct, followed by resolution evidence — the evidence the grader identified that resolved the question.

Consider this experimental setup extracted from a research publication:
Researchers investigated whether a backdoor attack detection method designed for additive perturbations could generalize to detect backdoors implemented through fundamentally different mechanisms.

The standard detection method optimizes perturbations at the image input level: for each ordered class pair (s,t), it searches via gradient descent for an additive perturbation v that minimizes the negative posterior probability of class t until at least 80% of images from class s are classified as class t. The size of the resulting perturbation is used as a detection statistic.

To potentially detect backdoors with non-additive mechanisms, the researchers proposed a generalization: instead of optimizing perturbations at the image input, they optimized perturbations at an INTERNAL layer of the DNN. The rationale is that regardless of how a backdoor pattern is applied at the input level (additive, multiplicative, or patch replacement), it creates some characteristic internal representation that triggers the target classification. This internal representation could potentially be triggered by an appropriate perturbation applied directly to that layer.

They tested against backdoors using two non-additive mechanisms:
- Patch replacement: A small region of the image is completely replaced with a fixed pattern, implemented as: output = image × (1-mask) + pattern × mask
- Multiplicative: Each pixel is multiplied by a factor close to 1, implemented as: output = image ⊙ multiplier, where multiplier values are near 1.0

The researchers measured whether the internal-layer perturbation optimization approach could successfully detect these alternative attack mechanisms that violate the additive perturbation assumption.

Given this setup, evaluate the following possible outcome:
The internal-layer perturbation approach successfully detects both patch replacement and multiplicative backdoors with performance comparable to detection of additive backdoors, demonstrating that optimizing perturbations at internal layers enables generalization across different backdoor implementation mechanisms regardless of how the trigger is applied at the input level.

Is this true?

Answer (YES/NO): YES